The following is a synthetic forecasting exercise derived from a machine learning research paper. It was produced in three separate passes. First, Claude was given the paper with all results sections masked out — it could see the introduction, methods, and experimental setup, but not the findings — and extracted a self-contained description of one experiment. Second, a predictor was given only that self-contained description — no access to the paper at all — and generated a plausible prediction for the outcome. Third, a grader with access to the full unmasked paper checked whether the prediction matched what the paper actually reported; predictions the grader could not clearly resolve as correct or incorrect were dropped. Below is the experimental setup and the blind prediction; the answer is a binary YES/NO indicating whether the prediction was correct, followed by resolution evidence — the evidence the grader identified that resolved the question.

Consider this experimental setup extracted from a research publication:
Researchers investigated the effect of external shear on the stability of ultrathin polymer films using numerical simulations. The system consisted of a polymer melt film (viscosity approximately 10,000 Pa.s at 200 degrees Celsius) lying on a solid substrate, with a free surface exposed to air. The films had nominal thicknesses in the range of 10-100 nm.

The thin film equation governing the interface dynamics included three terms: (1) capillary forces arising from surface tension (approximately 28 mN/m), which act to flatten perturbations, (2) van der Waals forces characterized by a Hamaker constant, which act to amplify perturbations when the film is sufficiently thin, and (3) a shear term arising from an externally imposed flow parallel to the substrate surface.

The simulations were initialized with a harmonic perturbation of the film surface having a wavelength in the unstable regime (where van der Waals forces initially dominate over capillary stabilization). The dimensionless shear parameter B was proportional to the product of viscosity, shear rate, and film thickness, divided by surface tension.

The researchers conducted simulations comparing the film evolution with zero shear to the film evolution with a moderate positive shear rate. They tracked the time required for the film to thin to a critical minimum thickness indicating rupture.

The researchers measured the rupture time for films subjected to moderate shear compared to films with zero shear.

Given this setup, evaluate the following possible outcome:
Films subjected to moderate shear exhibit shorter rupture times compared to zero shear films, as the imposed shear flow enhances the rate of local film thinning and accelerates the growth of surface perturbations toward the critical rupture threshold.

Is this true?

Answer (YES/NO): NO